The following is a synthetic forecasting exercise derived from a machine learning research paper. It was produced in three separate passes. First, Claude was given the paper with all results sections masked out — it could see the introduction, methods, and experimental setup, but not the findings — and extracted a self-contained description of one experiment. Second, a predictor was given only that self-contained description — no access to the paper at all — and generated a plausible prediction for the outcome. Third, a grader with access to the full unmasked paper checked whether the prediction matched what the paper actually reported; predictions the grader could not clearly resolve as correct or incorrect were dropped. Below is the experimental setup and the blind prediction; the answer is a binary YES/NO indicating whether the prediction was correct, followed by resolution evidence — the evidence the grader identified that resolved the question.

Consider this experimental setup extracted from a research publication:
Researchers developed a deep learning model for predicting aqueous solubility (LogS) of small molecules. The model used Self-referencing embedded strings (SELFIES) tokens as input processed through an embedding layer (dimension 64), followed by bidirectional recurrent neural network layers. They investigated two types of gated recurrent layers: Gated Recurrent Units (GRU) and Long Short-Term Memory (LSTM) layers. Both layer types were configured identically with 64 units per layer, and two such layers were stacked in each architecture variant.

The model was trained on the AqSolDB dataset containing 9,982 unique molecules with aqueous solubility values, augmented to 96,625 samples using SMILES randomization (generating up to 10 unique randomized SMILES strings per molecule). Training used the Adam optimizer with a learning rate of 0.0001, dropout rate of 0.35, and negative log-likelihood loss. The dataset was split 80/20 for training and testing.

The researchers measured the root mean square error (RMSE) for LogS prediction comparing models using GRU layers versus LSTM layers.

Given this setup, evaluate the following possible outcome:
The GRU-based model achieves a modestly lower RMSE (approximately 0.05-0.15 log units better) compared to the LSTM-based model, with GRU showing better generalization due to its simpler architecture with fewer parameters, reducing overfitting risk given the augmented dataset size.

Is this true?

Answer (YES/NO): NO